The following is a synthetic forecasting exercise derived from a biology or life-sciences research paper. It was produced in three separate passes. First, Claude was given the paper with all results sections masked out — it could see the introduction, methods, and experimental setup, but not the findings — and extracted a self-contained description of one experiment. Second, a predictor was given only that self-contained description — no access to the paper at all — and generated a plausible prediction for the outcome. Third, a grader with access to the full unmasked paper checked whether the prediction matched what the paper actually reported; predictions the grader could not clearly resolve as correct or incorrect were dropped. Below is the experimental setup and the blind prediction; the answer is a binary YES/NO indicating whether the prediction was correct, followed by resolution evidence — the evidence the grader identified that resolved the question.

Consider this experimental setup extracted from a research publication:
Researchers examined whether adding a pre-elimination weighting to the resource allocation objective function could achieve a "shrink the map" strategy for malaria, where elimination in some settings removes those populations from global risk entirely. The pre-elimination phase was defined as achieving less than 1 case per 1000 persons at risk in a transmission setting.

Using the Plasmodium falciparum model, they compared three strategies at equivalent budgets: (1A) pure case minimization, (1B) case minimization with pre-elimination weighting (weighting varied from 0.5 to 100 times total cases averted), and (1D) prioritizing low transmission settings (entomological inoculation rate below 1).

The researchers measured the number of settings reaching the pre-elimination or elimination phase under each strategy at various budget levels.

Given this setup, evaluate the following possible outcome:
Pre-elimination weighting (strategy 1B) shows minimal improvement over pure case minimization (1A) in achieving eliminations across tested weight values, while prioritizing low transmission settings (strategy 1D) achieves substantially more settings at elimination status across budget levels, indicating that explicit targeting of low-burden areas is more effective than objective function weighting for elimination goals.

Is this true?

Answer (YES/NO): NO